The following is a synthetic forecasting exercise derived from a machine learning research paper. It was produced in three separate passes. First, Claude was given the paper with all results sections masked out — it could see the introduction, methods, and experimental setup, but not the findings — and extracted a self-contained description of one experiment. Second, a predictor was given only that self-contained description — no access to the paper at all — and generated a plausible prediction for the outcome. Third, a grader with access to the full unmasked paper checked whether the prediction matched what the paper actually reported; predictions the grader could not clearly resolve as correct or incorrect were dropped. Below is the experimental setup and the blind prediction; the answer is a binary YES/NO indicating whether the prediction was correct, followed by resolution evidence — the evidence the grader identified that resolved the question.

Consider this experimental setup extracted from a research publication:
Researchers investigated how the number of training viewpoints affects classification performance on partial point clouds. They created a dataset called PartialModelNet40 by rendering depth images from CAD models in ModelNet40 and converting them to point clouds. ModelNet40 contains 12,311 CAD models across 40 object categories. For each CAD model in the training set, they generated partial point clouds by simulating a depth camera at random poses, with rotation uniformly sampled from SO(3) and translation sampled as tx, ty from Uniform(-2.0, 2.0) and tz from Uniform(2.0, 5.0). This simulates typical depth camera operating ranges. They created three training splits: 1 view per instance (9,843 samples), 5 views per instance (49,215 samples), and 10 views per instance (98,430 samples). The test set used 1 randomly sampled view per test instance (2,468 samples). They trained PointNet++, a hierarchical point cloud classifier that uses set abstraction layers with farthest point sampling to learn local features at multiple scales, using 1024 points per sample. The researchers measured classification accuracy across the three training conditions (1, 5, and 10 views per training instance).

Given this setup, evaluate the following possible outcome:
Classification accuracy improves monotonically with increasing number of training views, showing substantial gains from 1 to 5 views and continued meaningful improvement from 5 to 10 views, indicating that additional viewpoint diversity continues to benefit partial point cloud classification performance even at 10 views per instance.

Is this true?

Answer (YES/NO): NO